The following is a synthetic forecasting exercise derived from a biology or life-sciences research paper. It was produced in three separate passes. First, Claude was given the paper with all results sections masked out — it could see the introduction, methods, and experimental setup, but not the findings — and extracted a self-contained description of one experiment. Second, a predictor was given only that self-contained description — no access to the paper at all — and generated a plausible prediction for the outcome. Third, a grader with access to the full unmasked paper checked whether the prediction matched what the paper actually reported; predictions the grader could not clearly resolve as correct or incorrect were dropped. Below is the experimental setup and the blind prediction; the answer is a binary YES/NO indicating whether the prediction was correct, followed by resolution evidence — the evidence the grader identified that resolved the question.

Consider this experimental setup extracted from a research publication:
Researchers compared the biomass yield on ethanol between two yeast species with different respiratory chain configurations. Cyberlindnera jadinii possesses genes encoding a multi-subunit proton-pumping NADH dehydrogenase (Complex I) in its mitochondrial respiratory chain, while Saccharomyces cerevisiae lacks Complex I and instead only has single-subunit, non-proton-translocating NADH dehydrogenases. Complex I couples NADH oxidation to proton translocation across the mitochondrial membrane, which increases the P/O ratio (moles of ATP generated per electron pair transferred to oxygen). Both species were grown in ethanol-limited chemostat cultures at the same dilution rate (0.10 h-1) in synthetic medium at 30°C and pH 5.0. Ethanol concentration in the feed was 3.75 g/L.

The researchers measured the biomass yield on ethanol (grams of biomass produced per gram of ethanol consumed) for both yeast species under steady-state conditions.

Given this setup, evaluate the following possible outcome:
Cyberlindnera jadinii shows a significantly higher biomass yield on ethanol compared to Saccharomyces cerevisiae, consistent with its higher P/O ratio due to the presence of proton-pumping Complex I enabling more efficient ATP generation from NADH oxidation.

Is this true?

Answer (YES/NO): YES